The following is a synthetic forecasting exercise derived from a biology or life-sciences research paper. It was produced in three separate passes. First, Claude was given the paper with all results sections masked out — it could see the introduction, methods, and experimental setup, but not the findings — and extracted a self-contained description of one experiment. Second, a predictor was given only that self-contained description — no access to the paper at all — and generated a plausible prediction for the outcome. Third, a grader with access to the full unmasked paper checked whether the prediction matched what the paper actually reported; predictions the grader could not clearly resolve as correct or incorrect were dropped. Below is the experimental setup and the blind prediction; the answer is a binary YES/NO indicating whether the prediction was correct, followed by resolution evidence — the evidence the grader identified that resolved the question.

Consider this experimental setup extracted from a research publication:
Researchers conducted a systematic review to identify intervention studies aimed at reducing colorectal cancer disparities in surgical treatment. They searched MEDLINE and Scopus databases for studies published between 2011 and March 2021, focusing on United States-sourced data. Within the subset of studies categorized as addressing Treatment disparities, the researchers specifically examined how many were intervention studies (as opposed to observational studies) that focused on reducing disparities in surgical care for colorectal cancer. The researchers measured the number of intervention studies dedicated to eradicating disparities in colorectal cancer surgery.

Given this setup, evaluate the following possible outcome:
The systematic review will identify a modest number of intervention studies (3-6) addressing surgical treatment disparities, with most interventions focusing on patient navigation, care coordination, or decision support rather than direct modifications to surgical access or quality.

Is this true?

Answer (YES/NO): NO